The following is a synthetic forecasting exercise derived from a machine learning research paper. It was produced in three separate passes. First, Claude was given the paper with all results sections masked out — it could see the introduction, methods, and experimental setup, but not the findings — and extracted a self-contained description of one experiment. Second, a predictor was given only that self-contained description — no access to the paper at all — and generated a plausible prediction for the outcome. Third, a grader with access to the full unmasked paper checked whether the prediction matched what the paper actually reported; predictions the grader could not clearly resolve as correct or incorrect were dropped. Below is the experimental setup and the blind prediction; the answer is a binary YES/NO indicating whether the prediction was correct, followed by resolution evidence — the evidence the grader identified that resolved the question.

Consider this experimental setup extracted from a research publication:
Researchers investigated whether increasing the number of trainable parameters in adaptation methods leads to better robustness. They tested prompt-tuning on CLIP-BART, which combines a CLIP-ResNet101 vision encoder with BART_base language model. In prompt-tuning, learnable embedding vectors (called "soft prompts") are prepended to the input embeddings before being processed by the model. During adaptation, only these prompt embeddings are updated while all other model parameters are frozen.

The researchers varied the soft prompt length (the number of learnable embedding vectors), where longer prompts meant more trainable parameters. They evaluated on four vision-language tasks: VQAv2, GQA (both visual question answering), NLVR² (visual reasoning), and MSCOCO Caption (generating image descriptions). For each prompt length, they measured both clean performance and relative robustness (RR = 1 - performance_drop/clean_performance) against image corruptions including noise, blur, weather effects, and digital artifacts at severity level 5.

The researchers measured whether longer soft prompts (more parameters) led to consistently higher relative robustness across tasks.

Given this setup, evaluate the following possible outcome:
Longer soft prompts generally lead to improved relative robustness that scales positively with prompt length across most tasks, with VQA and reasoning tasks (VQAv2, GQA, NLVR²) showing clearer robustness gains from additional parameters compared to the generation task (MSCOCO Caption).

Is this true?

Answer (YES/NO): NO